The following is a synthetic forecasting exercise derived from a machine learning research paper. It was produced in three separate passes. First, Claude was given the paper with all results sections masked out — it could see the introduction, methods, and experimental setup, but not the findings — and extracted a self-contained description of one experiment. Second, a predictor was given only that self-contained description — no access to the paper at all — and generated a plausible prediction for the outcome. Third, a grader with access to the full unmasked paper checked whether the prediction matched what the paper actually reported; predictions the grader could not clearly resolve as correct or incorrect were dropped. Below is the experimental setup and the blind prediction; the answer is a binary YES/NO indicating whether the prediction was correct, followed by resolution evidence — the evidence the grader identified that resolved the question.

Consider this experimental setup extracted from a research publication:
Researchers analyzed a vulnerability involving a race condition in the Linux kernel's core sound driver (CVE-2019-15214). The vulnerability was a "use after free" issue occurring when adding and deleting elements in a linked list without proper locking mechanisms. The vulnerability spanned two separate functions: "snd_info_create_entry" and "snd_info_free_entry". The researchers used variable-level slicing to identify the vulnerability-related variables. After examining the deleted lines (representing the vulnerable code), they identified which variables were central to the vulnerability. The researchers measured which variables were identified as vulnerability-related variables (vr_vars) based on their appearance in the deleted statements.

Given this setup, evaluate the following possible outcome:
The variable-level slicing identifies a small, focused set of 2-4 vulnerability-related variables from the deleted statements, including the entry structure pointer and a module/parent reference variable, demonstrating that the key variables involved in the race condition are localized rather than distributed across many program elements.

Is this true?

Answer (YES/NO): YES